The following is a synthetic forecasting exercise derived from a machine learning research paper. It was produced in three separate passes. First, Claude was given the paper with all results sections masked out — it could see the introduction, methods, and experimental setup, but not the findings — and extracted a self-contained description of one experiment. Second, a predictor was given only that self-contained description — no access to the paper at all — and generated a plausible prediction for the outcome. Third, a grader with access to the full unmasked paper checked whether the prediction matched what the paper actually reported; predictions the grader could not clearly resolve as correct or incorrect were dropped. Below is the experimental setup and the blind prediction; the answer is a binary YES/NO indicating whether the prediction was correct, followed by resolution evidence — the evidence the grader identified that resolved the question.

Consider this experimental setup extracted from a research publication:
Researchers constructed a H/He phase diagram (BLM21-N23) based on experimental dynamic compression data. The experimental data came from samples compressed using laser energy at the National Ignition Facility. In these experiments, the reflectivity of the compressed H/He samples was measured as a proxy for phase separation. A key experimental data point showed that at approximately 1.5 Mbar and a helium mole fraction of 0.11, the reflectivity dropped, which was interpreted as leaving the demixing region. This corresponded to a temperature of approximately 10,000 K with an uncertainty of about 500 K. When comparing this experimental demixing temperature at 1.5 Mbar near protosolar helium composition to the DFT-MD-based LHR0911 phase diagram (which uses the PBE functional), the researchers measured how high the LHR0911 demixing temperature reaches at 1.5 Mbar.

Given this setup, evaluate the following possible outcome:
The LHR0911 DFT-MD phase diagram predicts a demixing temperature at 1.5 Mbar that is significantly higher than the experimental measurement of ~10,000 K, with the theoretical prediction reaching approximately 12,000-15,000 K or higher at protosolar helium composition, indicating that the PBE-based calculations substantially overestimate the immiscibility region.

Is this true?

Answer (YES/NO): NO